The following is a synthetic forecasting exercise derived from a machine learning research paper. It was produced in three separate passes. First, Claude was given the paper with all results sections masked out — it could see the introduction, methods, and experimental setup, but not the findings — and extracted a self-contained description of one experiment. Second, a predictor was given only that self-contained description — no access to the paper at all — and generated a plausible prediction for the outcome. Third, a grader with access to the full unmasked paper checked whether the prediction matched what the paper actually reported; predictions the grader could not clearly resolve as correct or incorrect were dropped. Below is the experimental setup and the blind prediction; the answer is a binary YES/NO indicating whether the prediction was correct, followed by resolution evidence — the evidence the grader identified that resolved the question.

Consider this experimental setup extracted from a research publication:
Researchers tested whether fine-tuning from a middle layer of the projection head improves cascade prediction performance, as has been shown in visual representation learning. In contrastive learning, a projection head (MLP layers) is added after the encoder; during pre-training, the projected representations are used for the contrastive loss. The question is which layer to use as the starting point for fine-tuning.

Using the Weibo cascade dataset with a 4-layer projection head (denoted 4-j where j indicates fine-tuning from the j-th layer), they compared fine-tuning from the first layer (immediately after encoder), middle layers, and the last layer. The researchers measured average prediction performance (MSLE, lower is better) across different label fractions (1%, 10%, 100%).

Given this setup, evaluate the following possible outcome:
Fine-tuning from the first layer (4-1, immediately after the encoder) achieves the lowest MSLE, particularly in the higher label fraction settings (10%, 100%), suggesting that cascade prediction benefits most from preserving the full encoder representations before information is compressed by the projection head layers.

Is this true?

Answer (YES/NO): NO